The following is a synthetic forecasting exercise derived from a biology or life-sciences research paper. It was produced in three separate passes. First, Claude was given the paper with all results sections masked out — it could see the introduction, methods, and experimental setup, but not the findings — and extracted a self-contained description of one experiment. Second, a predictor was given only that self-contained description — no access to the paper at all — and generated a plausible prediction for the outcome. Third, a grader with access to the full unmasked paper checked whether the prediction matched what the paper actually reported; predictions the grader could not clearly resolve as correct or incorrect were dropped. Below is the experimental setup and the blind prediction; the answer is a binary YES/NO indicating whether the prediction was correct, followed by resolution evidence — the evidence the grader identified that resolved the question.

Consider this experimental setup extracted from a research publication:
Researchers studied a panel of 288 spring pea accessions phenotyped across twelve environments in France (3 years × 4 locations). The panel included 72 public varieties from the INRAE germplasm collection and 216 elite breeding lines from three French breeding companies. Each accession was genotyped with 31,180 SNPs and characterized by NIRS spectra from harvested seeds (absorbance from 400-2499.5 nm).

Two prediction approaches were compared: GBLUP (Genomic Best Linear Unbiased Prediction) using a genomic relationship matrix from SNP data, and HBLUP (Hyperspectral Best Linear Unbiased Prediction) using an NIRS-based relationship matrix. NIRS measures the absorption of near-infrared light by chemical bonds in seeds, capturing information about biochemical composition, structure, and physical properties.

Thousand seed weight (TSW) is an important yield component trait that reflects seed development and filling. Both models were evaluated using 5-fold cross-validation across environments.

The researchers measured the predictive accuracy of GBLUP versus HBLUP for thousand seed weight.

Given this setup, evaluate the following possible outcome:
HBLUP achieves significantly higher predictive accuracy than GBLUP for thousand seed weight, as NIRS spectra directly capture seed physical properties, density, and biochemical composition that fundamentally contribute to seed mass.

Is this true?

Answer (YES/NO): NO